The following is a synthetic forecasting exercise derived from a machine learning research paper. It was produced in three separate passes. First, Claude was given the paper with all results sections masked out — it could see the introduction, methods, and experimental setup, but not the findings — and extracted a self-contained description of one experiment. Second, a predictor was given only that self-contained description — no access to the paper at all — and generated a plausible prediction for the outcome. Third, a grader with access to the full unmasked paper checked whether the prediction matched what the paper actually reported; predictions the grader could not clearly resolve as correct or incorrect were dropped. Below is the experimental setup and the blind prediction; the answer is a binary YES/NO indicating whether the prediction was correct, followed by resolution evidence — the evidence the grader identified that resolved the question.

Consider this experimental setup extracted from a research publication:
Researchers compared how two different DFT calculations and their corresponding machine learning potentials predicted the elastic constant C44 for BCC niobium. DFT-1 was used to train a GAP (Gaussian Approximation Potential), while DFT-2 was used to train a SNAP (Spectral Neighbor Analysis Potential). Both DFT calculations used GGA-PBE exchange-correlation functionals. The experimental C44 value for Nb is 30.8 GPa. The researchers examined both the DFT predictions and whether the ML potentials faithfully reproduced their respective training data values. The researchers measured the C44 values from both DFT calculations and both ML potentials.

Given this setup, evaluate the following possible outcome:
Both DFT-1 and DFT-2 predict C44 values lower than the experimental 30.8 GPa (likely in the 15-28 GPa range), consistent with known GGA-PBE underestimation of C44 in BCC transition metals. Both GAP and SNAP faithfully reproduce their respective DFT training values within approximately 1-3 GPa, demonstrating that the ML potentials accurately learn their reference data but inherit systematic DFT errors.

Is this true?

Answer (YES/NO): NO